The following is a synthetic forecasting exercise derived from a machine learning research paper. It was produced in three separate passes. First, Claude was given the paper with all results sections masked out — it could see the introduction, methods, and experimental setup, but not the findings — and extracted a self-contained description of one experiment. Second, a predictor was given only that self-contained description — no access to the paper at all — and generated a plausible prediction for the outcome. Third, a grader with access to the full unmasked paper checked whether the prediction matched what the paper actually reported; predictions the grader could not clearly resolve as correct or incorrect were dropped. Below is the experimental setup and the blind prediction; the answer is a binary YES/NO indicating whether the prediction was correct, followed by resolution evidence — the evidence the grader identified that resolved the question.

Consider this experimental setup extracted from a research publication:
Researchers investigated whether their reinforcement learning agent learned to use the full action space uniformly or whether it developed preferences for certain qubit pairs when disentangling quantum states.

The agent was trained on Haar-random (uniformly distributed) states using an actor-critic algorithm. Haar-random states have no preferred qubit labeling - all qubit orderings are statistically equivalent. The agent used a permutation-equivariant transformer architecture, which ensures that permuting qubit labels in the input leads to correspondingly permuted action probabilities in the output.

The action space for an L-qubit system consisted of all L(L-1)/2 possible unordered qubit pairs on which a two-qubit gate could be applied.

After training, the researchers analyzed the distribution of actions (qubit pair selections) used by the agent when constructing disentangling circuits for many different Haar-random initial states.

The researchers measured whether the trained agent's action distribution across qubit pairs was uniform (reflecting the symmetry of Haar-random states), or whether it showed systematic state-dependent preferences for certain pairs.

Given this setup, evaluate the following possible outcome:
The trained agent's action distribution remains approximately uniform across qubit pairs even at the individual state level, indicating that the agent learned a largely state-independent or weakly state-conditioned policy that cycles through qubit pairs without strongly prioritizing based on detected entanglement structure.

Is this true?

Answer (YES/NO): NO